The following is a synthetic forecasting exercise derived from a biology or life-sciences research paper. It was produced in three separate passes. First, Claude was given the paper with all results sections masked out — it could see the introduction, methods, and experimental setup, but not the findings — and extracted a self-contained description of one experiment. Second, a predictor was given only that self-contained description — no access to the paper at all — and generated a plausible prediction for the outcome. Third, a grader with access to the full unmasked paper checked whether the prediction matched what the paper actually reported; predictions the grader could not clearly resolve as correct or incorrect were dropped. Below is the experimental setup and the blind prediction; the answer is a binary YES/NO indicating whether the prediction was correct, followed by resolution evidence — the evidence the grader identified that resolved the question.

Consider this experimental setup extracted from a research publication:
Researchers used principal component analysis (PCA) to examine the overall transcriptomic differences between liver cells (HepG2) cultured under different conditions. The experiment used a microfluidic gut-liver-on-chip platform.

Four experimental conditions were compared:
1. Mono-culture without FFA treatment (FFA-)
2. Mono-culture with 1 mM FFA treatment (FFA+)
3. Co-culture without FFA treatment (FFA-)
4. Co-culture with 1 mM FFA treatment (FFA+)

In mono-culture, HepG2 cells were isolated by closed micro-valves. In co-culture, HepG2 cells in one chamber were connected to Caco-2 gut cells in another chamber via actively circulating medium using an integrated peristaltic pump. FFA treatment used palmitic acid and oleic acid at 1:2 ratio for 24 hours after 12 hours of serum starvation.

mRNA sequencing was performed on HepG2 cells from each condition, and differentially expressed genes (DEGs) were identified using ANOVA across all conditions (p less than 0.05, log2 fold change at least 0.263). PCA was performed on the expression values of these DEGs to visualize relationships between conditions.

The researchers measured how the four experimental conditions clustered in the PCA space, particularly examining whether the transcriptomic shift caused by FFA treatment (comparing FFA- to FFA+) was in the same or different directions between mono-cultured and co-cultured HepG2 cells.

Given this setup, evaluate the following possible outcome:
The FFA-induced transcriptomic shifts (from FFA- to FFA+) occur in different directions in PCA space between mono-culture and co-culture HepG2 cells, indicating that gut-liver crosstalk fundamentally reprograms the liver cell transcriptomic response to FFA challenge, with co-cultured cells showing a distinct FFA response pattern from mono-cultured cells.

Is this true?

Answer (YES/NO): NO